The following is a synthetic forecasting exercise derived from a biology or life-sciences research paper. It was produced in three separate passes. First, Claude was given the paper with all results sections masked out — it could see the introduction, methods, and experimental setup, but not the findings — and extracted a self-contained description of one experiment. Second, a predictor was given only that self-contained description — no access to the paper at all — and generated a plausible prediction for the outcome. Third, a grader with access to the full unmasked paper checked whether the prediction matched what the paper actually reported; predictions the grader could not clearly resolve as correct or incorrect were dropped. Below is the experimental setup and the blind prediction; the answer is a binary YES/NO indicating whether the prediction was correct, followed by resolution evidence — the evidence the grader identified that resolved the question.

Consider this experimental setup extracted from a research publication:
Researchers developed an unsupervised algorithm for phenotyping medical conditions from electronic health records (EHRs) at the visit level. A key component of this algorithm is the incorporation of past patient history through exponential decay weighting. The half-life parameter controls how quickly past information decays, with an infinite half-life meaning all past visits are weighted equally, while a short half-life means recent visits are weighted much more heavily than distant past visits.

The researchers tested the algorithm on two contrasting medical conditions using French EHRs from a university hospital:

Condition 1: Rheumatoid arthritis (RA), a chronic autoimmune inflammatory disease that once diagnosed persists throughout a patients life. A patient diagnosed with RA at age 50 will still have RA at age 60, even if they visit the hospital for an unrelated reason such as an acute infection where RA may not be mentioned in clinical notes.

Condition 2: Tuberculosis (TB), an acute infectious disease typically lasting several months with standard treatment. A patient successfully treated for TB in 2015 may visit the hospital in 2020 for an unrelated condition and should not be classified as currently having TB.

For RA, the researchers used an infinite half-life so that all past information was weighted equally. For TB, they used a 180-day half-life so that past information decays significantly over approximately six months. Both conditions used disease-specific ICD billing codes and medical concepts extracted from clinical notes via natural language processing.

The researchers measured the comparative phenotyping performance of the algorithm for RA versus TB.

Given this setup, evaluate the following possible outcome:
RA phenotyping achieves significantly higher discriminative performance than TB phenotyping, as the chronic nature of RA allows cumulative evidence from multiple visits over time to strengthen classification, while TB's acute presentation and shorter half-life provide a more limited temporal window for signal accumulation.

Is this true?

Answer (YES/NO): NO